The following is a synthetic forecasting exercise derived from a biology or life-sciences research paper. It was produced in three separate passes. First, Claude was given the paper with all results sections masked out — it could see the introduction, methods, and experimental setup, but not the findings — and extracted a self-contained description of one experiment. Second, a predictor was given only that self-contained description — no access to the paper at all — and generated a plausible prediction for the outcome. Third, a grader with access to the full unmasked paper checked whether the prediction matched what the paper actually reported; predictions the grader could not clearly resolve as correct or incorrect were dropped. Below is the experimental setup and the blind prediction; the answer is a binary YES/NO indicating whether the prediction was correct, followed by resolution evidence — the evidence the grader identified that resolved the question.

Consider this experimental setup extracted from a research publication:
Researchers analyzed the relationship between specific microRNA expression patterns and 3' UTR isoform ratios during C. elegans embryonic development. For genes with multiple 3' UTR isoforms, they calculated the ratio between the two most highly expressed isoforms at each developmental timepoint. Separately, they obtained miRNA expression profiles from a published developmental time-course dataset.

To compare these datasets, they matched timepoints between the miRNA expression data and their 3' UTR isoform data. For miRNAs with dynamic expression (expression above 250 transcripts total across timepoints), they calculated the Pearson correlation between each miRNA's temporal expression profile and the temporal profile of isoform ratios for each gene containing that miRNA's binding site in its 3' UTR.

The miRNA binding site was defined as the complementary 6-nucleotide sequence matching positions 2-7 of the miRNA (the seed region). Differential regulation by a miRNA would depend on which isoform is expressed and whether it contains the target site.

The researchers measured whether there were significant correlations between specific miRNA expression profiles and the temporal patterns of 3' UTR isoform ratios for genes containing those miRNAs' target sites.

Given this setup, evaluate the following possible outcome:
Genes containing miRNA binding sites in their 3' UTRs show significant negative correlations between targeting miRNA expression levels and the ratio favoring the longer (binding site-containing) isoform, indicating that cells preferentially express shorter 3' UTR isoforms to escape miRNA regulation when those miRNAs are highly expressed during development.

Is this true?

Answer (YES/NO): NO